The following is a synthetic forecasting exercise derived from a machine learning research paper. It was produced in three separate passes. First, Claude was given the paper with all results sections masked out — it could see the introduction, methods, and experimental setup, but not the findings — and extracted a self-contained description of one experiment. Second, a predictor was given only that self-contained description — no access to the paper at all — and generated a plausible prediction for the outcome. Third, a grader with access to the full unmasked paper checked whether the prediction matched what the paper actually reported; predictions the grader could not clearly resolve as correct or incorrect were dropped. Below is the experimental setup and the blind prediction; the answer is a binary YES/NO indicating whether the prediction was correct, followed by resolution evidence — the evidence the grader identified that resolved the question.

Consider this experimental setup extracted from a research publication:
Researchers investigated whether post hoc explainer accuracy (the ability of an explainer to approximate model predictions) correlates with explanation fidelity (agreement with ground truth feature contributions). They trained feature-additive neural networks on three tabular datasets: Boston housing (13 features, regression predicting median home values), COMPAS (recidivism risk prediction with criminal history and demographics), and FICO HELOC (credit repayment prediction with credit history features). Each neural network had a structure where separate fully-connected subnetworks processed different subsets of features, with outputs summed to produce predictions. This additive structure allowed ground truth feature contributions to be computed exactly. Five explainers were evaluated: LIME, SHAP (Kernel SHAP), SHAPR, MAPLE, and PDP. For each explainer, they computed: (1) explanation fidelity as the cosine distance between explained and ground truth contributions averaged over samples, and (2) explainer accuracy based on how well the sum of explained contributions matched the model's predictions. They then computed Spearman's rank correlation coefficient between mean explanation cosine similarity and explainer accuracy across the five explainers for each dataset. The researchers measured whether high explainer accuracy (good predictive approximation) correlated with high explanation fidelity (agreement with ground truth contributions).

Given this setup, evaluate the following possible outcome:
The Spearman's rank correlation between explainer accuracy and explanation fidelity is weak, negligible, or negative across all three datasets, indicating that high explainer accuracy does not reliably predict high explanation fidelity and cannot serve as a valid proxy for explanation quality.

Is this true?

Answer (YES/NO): NO